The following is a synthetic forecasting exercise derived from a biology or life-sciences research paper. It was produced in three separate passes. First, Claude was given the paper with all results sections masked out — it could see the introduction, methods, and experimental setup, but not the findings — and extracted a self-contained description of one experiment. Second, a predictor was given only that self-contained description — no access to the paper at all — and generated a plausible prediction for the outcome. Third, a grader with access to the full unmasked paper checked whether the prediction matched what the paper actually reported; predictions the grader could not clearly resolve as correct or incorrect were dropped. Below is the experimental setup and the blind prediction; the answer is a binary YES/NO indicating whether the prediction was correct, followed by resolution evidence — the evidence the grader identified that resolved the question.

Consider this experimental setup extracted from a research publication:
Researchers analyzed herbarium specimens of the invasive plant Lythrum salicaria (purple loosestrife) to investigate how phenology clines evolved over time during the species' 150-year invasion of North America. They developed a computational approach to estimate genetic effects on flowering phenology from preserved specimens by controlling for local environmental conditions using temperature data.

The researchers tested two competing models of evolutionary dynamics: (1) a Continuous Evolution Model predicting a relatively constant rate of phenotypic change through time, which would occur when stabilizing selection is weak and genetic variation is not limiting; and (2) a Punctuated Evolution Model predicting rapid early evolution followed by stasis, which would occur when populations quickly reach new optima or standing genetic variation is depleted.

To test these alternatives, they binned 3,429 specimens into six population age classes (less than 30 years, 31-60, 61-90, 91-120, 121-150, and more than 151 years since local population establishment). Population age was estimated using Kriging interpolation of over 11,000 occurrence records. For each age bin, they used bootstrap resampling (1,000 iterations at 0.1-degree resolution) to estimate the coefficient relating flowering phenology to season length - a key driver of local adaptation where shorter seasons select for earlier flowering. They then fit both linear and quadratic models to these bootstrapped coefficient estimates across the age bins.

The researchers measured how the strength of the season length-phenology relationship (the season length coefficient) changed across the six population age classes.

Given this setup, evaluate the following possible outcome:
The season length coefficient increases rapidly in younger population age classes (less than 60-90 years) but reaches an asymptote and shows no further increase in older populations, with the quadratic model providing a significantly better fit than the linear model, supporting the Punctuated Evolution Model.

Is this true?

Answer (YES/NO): NO